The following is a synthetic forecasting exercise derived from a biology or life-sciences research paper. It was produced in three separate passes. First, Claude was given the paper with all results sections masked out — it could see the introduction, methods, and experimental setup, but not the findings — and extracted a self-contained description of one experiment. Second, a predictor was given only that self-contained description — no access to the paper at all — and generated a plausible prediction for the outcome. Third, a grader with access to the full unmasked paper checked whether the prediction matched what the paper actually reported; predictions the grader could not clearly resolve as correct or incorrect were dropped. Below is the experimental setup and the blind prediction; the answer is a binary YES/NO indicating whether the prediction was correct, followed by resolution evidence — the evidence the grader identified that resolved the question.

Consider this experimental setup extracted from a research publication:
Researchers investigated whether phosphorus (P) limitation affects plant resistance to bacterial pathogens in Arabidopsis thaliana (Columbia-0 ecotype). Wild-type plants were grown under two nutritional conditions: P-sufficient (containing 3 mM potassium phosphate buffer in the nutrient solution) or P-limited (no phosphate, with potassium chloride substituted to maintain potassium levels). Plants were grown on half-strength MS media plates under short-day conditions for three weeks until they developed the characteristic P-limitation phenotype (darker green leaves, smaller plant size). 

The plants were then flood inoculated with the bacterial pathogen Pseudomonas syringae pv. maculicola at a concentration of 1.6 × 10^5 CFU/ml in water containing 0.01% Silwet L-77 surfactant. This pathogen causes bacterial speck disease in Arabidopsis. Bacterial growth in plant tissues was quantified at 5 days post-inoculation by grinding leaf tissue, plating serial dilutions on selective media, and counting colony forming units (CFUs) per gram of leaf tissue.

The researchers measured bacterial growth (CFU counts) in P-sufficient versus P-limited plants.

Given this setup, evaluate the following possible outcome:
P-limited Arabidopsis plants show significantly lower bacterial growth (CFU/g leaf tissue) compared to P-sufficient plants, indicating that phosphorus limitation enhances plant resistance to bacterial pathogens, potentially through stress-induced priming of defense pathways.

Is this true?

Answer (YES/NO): YES